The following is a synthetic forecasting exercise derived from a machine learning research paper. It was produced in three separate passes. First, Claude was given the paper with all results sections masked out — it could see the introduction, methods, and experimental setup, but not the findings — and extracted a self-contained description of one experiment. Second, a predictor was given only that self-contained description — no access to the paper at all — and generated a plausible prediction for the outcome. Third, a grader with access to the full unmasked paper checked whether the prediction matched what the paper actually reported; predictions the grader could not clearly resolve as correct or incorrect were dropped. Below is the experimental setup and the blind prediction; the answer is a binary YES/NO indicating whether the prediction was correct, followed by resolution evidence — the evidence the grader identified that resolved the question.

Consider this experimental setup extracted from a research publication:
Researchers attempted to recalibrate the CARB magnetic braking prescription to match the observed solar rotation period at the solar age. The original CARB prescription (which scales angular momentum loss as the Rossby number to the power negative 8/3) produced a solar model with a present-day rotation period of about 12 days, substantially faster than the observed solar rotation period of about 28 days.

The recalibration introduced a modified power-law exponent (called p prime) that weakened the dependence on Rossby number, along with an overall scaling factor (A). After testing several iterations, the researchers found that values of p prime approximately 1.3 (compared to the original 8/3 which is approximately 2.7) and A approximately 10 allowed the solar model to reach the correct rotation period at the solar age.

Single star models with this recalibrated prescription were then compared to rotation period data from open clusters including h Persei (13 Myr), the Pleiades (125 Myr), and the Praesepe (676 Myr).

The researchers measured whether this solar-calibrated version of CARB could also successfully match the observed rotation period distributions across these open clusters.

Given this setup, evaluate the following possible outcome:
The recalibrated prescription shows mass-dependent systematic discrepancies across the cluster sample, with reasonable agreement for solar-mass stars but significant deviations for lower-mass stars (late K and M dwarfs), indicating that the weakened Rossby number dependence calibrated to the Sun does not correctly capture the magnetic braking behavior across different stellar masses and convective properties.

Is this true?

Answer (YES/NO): NO